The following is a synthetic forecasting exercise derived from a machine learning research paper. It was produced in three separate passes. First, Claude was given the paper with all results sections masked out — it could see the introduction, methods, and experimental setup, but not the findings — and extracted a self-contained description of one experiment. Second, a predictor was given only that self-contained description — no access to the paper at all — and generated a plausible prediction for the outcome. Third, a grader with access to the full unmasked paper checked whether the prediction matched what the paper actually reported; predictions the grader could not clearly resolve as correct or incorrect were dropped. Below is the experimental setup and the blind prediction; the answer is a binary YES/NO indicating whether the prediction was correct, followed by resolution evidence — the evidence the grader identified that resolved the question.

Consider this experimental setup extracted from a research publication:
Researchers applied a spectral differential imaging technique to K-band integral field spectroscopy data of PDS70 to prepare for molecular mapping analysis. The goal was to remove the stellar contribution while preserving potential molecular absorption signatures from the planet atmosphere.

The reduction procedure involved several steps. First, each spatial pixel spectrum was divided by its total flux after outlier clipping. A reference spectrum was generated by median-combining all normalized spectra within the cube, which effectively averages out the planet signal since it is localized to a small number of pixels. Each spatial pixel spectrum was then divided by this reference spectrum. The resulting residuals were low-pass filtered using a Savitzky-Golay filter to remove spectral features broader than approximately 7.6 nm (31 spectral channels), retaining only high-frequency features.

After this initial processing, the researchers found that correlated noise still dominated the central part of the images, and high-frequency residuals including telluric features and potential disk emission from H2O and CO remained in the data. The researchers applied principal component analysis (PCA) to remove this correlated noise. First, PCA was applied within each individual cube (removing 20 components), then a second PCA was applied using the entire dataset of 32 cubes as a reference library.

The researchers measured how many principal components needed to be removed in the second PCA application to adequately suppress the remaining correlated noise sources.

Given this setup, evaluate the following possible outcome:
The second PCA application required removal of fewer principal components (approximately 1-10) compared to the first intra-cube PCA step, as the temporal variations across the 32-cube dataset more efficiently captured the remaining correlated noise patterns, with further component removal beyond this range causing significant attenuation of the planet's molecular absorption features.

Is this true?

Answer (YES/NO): YES